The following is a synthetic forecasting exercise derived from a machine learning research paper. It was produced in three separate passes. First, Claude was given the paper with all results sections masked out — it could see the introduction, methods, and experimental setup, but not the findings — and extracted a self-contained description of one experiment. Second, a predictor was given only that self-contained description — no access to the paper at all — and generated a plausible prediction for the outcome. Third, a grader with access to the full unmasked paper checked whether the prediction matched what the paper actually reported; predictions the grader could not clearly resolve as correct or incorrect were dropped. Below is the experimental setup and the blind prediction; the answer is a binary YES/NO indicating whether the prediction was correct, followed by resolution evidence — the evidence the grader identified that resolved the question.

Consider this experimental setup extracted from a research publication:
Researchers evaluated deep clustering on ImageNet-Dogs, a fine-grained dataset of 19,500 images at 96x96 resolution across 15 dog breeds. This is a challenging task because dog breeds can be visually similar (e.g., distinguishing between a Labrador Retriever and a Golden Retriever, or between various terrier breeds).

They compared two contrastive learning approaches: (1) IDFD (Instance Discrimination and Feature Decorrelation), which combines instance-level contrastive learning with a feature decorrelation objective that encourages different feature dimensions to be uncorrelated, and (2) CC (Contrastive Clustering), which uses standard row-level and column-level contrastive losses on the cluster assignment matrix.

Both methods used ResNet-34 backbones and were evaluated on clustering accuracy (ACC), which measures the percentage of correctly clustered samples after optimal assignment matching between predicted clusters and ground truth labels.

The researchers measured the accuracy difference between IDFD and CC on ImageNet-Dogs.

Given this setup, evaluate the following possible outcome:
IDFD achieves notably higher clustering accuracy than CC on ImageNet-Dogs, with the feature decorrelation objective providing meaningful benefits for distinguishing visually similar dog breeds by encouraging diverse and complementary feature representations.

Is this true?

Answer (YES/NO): YES